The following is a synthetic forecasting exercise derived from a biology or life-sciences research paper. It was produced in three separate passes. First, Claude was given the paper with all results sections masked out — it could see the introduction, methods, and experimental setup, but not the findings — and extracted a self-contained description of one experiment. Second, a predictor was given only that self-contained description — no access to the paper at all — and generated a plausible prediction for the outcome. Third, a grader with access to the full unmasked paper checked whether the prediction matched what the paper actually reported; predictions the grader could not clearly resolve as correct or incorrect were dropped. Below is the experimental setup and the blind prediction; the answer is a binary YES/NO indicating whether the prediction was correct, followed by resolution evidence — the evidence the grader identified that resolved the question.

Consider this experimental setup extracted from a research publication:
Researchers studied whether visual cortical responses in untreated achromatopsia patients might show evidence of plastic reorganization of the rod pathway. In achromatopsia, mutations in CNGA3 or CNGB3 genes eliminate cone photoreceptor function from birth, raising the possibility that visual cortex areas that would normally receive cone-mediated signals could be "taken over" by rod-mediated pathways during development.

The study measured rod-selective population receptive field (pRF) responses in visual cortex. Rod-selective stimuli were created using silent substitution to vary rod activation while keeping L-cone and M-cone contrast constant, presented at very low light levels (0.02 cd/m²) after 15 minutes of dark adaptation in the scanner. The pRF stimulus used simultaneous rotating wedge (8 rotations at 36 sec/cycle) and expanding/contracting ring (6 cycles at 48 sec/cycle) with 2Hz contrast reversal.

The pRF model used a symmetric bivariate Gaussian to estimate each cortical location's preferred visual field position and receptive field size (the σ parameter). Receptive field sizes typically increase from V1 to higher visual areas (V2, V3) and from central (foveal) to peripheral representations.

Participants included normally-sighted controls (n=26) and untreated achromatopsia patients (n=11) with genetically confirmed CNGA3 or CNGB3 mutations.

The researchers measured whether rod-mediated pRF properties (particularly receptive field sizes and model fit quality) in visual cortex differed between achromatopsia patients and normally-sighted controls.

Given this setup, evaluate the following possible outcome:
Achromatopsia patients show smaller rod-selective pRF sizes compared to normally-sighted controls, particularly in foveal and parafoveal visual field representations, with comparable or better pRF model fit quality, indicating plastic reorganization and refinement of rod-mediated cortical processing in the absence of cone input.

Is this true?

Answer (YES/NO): NO